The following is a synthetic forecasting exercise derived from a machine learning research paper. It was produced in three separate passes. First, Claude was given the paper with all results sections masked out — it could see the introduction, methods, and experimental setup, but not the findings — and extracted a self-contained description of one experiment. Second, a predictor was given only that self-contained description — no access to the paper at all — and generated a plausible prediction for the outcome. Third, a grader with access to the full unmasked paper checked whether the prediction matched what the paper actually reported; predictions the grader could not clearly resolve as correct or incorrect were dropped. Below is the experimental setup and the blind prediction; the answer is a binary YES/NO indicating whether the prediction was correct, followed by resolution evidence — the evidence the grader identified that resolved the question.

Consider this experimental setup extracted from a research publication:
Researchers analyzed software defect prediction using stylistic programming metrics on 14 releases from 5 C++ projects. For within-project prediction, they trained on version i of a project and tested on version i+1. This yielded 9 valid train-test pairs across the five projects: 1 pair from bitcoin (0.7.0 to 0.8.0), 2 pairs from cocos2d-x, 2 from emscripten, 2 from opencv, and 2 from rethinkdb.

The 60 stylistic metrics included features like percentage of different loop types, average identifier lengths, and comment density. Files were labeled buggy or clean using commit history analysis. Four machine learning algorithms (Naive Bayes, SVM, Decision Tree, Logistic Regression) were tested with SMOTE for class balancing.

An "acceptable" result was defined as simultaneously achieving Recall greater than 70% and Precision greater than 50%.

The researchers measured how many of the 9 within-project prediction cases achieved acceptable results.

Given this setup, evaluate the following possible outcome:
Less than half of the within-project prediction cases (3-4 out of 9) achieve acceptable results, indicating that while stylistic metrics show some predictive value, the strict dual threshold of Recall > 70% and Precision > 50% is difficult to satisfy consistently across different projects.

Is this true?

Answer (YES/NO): NO